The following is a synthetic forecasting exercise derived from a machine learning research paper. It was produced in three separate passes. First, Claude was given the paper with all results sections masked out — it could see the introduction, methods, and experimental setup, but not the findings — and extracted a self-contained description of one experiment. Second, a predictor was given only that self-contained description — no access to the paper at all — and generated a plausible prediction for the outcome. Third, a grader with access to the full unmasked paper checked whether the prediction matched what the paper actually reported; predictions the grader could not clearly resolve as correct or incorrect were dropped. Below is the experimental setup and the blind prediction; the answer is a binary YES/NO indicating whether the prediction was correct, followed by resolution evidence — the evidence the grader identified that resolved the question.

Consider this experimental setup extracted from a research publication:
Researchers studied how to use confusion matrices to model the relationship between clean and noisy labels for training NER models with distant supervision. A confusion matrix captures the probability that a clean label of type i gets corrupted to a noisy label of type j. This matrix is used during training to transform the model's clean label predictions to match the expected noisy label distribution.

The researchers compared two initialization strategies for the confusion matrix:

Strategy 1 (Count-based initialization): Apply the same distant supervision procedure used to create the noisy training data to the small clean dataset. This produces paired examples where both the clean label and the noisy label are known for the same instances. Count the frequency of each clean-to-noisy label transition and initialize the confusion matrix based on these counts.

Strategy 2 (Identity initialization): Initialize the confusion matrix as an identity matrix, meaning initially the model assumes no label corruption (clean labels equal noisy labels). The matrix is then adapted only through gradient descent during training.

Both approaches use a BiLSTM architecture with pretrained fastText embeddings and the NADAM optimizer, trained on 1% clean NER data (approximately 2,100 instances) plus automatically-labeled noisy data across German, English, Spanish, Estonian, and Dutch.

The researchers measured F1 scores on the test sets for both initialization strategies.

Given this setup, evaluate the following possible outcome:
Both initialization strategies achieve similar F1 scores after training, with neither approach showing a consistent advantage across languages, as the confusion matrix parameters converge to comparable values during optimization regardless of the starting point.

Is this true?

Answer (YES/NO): NO